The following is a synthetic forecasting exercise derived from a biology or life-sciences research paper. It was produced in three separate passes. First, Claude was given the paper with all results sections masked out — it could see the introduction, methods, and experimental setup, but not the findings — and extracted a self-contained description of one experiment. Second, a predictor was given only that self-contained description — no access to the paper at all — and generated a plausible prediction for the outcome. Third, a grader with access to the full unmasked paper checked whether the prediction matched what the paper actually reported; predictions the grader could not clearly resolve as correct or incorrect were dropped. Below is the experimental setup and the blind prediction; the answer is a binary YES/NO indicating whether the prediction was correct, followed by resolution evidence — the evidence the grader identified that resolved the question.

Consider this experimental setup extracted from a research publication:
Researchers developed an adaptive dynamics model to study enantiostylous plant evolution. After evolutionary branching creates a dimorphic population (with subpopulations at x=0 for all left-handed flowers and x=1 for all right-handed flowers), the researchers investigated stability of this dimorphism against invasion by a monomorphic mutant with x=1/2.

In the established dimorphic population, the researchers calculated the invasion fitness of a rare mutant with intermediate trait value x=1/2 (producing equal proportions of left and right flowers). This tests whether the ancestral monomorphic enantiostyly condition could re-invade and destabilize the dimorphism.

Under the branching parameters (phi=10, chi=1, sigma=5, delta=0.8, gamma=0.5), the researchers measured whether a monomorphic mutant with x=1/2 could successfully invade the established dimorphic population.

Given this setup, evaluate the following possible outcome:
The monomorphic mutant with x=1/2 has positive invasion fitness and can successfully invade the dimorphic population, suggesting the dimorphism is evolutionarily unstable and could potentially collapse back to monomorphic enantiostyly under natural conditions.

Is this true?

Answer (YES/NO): NO